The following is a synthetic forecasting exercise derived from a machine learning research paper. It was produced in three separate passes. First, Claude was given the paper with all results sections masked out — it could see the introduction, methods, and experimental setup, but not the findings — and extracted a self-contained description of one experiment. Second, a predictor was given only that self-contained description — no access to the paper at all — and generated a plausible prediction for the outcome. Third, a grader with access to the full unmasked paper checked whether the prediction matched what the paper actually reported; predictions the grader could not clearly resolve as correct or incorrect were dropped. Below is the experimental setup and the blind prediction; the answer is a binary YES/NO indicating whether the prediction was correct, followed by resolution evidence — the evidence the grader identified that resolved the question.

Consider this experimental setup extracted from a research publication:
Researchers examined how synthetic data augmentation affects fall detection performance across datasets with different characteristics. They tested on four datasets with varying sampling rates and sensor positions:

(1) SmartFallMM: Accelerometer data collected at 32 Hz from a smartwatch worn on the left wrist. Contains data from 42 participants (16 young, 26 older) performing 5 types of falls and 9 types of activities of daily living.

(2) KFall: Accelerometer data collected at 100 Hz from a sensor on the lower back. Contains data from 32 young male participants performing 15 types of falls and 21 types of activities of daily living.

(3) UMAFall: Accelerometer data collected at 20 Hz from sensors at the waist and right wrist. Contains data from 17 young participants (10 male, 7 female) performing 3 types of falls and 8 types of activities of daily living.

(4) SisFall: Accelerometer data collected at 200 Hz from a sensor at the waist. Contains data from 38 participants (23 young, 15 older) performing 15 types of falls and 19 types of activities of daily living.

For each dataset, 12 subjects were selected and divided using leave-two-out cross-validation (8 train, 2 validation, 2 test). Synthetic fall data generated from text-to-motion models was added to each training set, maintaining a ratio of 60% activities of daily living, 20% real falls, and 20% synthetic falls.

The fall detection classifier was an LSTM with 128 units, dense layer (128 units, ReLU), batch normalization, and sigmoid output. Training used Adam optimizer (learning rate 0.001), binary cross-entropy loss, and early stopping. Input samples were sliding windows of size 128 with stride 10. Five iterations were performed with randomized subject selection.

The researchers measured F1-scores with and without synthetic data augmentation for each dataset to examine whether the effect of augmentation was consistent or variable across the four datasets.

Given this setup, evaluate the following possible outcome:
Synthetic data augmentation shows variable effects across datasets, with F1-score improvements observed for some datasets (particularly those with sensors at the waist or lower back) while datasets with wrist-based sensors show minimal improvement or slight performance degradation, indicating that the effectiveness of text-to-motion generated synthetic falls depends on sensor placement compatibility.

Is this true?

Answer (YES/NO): YES